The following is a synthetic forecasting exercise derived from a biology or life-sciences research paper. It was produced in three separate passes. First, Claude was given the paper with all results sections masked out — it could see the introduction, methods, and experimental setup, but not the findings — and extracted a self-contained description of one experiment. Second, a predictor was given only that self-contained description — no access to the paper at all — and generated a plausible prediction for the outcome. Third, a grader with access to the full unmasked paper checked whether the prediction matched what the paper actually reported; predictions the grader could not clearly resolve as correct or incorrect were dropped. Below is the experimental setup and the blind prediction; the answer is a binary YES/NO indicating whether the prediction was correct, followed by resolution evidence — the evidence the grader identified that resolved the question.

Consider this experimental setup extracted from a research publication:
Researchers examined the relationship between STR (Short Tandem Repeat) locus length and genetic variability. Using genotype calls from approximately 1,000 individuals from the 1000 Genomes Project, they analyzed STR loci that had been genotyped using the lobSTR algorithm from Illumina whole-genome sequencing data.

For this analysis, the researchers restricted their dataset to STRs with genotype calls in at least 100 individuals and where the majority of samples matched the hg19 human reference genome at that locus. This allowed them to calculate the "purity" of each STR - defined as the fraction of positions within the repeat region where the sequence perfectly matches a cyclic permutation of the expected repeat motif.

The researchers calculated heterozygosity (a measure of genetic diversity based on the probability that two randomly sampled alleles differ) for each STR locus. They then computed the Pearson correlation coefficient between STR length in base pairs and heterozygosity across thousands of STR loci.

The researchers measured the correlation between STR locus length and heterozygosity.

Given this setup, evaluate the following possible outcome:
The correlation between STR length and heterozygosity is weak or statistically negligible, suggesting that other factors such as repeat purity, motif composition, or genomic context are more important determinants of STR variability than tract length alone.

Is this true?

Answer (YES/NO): NO